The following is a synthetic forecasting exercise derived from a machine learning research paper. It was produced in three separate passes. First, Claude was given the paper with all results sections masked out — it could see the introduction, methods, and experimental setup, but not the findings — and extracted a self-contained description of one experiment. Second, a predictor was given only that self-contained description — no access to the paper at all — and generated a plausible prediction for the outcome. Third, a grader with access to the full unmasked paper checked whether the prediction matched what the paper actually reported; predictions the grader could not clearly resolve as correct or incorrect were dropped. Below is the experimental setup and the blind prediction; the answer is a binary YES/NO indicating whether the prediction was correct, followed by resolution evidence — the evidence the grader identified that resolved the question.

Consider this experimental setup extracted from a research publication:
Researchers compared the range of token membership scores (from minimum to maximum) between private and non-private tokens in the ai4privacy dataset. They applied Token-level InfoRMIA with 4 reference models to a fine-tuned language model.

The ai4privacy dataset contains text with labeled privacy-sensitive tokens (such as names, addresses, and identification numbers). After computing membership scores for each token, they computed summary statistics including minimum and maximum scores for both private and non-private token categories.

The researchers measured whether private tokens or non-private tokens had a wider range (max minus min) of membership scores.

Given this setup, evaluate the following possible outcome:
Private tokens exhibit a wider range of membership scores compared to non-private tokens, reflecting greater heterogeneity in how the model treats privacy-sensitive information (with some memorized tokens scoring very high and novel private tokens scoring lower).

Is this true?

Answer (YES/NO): NO